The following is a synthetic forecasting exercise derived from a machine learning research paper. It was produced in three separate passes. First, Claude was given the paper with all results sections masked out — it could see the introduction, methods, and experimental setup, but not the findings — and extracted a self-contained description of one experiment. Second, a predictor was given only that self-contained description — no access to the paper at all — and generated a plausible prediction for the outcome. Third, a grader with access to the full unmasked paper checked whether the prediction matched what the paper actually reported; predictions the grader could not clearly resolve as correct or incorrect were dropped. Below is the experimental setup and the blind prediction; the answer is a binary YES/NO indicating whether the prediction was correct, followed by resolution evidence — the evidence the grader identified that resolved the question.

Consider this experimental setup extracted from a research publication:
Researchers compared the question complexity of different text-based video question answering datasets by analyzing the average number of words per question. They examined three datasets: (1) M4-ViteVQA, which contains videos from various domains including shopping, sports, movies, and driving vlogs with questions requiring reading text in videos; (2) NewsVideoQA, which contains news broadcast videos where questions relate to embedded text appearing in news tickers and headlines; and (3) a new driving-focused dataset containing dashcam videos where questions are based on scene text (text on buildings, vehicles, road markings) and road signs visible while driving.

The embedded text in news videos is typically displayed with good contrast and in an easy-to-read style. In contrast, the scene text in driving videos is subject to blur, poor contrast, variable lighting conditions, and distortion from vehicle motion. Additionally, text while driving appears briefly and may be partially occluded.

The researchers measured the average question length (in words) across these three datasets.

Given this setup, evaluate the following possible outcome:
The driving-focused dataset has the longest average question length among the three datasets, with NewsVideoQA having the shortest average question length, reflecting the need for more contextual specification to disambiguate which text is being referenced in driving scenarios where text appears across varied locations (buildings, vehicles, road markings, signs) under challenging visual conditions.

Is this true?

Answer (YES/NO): NO